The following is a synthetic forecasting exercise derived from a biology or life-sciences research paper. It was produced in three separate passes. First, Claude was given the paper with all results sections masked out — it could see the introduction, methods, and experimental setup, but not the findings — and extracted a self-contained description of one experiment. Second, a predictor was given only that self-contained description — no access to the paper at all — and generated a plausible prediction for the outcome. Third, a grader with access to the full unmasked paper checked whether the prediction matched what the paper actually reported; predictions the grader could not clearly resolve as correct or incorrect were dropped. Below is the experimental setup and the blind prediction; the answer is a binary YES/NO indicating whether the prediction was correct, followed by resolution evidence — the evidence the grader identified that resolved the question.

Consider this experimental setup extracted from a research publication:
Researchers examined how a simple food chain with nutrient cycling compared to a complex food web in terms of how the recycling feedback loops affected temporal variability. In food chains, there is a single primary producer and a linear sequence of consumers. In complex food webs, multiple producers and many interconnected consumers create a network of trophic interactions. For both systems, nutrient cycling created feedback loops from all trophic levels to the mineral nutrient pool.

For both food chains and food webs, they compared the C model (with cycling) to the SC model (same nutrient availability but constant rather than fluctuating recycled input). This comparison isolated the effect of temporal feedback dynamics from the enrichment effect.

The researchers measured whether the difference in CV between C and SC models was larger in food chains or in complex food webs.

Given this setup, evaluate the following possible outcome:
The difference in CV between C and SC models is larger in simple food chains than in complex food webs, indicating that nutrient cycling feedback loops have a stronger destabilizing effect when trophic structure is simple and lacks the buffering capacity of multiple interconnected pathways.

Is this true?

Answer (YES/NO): YES